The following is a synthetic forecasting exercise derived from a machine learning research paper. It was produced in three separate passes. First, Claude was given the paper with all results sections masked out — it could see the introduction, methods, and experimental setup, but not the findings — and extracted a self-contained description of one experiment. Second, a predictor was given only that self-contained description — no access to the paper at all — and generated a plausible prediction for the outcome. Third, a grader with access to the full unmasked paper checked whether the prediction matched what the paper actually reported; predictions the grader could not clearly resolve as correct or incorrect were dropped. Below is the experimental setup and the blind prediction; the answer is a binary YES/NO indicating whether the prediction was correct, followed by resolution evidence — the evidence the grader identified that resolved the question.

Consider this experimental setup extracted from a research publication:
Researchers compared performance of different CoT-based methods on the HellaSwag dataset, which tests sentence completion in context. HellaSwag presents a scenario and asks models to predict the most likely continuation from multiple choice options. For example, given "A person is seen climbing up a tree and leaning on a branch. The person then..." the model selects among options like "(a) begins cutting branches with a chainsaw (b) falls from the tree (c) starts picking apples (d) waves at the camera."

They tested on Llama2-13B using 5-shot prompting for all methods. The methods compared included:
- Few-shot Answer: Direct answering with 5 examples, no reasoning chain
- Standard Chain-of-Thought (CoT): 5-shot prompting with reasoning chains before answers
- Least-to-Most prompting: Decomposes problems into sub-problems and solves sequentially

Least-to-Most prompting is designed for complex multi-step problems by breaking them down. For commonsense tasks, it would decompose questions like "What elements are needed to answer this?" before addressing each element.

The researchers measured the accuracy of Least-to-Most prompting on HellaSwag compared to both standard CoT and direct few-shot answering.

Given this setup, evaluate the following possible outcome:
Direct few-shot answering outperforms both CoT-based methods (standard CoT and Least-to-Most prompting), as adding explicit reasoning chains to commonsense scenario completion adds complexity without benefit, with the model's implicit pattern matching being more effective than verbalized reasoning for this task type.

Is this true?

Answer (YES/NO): NO